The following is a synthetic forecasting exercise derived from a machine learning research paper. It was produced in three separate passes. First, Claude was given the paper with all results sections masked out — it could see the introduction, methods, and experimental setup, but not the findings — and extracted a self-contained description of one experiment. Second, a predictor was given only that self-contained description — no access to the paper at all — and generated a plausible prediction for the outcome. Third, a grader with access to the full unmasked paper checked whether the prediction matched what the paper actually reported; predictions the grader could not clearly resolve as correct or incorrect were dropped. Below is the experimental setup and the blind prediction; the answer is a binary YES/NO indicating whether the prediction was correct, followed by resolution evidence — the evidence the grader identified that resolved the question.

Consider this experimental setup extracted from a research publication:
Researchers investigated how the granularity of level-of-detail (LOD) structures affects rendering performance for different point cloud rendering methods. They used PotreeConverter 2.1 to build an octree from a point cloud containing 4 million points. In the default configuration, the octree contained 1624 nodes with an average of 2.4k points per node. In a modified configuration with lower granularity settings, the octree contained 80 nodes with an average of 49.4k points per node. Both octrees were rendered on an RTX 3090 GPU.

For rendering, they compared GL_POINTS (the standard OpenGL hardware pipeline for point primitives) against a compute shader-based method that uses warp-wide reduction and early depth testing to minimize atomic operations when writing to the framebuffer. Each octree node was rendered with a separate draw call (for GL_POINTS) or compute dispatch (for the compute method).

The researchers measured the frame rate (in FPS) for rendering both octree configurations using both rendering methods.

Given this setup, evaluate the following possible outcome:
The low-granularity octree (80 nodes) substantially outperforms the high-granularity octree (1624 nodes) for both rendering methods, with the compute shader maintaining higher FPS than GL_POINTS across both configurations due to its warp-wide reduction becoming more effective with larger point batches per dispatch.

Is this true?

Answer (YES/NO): NO